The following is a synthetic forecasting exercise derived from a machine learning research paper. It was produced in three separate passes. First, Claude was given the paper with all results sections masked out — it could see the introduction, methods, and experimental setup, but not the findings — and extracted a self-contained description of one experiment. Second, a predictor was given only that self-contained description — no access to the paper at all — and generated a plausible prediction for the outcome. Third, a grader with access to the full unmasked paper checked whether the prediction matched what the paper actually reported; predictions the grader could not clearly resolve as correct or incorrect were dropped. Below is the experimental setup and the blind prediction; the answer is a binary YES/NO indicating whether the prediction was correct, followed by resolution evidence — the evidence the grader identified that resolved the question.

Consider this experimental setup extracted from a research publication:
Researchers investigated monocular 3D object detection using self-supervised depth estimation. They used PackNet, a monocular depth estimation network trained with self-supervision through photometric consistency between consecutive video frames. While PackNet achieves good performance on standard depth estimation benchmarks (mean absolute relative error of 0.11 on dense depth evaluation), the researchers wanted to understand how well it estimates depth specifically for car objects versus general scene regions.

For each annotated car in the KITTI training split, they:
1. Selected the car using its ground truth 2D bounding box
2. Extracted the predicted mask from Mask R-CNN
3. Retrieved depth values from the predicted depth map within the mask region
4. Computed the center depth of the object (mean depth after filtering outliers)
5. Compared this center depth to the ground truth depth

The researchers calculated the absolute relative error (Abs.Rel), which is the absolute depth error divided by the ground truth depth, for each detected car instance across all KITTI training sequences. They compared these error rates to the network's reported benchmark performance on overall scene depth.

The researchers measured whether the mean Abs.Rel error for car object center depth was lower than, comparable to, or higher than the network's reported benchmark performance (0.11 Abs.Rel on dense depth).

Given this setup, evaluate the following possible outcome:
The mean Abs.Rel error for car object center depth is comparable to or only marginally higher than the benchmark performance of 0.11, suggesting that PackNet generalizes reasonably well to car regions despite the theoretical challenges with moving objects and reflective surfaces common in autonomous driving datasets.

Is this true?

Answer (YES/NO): NO